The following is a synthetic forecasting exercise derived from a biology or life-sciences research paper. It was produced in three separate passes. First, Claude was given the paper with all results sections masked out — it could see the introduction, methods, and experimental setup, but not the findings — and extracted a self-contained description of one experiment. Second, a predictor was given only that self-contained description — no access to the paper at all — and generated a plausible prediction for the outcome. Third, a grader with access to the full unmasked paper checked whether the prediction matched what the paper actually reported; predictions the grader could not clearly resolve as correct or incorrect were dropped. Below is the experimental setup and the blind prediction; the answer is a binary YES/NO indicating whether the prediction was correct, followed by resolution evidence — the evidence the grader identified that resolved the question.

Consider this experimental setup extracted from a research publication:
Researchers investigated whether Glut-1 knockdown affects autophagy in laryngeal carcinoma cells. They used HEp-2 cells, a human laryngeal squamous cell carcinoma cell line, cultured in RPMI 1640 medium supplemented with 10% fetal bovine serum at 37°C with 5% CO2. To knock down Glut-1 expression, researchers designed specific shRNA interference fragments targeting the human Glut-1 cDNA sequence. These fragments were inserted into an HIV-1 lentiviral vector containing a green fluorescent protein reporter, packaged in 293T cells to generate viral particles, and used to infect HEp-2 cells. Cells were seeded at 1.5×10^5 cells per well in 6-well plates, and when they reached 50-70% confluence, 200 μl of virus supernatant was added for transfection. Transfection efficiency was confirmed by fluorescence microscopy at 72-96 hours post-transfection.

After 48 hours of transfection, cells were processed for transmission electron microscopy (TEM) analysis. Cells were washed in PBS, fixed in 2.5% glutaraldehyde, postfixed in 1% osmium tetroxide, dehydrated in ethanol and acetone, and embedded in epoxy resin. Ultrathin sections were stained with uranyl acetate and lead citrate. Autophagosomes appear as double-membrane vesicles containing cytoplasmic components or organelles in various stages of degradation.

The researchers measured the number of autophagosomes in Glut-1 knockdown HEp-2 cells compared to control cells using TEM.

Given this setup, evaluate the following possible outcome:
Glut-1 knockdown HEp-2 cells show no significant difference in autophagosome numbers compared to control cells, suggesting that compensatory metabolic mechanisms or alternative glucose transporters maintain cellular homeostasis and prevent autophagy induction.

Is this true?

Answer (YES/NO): NO